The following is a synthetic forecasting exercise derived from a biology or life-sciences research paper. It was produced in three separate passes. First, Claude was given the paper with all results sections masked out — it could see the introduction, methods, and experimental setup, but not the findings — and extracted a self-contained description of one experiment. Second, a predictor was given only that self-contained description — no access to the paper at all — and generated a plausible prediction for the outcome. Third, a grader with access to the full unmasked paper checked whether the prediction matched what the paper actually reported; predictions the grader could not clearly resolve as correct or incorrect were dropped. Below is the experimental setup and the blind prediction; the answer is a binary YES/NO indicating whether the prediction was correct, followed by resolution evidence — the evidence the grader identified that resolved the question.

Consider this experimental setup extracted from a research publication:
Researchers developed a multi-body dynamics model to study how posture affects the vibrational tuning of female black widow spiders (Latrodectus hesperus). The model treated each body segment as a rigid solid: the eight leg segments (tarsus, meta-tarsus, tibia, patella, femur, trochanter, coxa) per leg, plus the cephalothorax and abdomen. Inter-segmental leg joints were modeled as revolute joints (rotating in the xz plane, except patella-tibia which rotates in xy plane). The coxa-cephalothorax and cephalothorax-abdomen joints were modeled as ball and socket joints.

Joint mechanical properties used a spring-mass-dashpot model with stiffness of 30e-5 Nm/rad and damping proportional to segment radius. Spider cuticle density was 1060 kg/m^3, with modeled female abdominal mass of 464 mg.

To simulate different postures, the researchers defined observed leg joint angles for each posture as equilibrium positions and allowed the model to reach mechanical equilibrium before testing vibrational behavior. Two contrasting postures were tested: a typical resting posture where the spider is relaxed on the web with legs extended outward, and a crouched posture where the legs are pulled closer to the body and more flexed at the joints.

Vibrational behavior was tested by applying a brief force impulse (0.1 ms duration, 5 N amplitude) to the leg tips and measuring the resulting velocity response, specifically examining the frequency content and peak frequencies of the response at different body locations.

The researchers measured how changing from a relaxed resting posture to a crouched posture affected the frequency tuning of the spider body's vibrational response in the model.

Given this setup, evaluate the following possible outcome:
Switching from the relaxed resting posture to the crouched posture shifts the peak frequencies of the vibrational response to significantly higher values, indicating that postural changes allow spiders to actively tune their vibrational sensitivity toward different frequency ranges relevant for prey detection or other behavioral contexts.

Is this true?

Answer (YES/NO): YES